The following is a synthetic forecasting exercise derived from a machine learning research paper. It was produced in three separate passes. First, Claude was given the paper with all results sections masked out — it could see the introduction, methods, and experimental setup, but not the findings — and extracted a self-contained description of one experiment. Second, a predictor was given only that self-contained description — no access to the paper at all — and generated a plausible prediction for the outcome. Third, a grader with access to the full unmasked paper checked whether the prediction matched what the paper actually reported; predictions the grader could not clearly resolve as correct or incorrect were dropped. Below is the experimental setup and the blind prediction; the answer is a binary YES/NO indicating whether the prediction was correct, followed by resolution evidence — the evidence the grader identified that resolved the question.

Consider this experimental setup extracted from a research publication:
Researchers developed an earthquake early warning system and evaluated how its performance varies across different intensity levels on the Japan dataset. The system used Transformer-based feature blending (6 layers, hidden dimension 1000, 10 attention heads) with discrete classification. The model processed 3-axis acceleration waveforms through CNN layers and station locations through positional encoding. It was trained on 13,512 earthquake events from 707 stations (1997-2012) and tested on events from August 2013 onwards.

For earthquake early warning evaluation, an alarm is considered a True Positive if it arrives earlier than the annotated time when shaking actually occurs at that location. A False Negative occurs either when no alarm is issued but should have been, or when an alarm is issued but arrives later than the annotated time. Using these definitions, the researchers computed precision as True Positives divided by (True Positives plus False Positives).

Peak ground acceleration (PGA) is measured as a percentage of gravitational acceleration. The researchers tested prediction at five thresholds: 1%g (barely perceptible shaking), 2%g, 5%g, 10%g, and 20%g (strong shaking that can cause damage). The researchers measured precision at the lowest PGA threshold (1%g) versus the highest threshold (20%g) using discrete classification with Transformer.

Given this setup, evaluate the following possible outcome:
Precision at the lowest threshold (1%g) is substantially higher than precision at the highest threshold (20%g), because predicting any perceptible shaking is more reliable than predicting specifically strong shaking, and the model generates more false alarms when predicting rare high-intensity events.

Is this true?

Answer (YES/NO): YES